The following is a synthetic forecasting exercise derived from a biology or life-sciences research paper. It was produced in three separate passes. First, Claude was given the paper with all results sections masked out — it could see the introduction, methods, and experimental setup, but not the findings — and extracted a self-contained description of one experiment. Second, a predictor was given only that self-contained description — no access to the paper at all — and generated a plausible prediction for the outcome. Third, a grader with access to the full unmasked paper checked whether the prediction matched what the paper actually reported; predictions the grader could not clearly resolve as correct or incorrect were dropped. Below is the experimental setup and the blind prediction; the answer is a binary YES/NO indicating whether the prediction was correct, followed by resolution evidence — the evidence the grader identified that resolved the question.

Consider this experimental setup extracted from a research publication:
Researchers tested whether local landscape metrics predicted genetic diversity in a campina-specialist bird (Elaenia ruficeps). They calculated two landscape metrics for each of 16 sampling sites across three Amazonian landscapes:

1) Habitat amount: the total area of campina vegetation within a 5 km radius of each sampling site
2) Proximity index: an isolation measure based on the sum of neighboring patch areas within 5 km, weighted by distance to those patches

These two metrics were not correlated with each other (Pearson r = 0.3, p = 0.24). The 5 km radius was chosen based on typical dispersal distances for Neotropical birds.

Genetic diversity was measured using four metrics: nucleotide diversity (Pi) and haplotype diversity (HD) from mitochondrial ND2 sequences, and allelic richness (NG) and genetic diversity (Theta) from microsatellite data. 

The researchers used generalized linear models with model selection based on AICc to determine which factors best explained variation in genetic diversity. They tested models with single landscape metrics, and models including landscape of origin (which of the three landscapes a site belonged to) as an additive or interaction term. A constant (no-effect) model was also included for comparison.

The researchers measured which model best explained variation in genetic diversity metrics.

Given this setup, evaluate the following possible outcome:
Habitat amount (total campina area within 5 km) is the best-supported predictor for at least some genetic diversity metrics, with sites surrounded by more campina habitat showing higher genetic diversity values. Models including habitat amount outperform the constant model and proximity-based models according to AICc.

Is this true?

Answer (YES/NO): NO